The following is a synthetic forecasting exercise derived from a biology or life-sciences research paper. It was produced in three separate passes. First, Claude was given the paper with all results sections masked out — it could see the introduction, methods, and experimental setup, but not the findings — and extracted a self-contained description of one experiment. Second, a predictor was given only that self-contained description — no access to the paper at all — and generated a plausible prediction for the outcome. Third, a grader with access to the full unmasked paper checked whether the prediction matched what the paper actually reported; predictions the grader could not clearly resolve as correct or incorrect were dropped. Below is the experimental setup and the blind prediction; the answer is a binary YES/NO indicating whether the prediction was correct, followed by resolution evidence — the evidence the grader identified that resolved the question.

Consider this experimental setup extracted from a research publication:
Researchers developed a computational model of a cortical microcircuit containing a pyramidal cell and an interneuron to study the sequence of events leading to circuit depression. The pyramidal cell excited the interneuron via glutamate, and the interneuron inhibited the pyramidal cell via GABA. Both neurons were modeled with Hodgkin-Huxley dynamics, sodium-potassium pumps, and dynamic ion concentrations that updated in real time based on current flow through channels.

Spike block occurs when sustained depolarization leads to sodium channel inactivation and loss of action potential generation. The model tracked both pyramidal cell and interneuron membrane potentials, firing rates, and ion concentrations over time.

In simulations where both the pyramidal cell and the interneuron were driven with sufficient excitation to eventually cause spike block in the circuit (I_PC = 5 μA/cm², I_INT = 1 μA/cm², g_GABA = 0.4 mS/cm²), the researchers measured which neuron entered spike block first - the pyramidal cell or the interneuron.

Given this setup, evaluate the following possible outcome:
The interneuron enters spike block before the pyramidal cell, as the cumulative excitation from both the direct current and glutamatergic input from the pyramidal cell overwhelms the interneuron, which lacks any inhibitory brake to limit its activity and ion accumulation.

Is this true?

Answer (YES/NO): YES